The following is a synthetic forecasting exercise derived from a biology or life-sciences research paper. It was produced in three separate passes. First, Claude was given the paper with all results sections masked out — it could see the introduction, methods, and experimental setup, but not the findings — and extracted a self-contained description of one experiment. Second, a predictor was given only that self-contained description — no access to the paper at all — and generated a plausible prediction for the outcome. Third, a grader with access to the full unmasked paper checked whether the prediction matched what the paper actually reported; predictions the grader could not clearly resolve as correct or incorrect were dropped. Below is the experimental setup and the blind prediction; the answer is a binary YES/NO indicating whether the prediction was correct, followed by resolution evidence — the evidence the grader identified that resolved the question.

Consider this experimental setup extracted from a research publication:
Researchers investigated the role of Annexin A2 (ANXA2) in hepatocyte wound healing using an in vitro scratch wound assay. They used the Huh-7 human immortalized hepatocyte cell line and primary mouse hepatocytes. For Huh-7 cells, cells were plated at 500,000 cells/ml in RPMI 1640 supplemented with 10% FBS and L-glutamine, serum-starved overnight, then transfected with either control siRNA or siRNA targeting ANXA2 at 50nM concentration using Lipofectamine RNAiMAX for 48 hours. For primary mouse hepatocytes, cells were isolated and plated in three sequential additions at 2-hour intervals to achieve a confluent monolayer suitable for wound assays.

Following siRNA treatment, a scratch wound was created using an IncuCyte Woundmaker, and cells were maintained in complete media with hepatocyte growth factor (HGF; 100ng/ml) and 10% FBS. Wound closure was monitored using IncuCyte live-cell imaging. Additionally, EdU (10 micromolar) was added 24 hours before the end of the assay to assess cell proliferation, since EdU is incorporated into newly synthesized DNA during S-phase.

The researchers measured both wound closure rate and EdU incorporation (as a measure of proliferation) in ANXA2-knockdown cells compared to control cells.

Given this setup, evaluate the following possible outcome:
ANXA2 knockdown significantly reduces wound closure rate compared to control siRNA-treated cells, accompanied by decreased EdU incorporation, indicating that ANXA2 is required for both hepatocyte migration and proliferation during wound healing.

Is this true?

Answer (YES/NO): NO